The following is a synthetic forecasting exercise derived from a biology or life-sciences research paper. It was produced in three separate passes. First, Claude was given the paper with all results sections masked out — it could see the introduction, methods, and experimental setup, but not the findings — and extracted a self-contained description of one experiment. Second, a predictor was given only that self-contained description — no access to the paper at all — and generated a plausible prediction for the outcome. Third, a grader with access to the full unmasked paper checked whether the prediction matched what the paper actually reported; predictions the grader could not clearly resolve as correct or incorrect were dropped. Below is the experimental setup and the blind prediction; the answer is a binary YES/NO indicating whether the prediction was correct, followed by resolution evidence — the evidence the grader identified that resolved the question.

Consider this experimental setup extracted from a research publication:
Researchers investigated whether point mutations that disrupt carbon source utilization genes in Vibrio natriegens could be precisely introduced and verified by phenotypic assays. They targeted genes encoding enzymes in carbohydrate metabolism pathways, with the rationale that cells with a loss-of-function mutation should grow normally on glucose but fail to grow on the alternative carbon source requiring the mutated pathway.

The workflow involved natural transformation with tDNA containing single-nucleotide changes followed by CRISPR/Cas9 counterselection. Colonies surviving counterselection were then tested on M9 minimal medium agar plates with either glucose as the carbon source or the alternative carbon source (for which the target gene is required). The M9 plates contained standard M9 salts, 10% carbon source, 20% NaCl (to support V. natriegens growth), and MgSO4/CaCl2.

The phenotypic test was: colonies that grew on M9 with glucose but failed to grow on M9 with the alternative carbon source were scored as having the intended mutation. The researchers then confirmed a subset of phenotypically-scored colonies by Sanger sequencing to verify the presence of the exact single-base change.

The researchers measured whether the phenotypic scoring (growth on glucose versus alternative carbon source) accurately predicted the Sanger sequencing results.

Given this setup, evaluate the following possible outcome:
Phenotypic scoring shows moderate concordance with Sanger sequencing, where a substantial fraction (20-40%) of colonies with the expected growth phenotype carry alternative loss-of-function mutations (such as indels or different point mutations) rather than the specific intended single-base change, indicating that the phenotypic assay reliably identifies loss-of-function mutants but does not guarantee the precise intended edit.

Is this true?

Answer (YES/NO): NO